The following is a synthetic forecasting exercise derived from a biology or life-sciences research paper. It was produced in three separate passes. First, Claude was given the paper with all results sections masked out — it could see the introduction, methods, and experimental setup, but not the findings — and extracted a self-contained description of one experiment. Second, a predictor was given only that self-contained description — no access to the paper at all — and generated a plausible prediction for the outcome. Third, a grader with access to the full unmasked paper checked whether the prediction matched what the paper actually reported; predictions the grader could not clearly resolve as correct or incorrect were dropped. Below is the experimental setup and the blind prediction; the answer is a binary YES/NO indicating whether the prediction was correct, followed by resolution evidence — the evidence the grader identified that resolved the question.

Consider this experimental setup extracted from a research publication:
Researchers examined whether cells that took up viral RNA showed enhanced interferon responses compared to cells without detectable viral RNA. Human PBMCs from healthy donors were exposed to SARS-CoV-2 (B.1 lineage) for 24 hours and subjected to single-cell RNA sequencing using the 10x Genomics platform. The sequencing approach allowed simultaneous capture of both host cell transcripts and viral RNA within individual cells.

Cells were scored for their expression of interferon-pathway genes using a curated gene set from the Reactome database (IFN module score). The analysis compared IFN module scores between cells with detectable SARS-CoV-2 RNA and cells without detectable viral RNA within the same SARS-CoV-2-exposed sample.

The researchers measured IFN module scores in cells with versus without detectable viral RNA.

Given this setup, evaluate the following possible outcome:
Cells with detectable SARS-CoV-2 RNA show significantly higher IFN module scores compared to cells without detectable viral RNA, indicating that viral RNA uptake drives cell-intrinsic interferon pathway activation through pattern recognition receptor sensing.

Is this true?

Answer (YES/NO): NO